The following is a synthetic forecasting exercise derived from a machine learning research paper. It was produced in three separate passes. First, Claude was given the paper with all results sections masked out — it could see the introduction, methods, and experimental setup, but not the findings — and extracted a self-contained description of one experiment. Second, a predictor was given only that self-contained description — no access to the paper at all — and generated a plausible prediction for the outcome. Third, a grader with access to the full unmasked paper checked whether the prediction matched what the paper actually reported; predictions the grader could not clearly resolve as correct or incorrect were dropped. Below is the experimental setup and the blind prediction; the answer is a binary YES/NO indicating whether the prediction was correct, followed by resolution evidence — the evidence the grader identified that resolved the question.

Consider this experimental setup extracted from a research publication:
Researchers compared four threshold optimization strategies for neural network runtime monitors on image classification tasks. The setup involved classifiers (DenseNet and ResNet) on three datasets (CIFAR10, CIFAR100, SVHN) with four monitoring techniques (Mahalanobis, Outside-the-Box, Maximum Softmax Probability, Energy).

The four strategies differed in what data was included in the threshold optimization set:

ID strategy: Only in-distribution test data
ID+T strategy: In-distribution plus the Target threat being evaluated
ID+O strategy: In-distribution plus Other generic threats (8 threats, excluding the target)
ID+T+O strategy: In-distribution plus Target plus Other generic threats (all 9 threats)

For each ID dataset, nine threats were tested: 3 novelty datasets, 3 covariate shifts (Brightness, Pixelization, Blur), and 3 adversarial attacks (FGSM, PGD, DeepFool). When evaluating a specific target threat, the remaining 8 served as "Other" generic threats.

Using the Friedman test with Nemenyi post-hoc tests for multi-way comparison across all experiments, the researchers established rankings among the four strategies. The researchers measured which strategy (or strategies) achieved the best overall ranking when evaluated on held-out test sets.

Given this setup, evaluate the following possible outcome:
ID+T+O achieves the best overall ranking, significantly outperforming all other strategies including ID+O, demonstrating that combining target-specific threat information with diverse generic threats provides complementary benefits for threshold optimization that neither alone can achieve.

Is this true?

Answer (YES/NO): NO